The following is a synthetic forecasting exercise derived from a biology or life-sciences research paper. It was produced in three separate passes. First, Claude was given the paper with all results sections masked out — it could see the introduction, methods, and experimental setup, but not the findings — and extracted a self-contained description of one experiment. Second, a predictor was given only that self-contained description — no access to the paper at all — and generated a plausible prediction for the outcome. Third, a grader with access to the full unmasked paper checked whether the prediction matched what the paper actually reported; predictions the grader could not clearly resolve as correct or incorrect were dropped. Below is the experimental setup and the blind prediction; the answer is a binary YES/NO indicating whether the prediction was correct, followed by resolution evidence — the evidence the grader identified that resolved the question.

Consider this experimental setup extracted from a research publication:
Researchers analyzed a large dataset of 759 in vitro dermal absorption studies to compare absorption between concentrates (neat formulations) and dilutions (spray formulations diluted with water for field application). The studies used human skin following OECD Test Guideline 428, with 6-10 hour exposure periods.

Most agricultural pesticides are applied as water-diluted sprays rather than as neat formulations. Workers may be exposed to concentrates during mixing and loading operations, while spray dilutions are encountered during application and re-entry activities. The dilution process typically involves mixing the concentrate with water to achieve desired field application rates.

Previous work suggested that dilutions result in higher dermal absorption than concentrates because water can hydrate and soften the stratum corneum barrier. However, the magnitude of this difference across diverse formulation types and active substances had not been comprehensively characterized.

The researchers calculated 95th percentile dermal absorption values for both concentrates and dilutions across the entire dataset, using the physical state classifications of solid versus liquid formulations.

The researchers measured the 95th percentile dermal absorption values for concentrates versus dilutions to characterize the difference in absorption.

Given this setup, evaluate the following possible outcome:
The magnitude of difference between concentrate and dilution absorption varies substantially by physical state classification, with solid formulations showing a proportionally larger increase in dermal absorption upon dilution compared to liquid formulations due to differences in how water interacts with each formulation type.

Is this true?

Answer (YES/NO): NO